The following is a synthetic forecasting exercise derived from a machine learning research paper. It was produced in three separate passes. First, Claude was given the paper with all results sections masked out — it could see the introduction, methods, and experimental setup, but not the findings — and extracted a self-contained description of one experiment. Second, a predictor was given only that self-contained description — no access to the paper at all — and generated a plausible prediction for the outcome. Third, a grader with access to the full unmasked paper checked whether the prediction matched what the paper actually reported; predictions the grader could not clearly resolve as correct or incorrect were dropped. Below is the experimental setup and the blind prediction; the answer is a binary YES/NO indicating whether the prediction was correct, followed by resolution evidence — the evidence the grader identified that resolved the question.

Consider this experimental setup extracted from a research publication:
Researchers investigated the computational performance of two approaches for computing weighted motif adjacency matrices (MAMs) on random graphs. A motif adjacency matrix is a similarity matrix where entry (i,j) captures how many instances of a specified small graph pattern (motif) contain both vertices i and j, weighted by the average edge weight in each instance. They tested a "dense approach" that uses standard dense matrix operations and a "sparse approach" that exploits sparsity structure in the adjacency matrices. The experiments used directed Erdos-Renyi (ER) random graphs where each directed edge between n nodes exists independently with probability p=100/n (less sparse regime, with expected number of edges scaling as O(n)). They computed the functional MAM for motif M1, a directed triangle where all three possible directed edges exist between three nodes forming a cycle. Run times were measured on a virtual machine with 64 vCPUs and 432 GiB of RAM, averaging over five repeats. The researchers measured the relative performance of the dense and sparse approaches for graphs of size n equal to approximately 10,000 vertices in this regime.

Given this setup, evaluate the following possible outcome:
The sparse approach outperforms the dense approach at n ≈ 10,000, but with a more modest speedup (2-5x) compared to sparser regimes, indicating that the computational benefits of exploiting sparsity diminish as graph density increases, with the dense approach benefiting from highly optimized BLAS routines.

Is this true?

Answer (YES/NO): NO